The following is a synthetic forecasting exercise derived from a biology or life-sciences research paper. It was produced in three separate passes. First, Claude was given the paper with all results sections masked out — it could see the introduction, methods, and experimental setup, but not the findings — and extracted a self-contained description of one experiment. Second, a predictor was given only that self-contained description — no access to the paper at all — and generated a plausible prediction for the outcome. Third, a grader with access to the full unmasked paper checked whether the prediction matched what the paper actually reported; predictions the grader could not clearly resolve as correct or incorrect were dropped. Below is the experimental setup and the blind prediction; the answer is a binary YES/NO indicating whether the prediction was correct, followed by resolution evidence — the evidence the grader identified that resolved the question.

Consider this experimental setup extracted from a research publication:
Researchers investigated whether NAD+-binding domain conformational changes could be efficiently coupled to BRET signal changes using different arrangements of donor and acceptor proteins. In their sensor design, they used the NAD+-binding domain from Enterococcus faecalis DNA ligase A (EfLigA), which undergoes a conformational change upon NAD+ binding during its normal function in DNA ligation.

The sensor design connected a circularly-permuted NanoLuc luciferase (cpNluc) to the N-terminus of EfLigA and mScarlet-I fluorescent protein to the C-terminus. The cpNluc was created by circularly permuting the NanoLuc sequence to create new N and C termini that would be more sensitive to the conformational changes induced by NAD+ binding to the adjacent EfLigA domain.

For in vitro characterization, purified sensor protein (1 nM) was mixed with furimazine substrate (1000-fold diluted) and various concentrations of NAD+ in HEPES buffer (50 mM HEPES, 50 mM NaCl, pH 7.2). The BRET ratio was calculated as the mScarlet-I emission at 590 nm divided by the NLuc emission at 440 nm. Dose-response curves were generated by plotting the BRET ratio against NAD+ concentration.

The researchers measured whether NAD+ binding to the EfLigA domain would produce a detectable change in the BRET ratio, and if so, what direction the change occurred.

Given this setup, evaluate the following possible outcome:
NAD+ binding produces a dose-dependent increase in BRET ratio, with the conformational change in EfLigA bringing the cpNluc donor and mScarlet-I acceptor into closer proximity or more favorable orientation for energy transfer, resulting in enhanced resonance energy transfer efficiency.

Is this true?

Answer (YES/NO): YES